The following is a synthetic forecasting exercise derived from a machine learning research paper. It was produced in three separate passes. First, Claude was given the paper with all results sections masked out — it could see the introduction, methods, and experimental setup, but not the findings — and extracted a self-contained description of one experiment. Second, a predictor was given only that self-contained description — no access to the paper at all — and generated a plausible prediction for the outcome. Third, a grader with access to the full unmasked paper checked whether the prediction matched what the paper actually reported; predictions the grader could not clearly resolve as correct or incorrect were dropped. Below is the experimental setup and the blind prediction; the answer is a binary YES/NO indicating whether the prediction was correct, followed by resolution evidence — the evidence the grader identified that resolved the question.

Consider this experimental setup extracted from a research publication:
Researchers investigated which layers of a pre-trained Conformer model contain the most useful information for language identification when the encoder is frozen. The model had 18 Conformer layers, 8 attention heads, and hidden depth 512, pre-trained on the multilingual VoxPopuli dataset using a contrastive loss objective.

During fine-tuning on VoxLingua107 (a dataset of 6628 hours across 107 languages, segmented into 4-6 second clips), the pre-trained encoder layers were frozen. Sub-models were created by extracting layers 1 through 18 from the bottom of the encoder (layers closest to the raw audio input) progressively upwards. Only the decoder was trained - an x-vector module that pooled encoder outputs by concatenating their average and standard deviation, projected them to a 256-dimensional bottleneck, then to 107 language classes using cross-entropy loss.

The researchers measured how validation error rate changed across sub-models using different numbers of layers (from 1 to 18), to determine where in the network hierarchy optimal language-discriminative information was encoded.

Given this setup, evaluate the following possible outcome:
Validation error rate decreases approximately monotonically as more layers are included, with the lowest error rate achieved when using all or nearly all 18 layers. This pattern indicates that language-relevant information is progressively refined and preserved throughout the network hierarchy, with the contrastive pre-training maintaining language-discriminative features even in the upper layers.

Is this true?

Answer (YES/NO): NO